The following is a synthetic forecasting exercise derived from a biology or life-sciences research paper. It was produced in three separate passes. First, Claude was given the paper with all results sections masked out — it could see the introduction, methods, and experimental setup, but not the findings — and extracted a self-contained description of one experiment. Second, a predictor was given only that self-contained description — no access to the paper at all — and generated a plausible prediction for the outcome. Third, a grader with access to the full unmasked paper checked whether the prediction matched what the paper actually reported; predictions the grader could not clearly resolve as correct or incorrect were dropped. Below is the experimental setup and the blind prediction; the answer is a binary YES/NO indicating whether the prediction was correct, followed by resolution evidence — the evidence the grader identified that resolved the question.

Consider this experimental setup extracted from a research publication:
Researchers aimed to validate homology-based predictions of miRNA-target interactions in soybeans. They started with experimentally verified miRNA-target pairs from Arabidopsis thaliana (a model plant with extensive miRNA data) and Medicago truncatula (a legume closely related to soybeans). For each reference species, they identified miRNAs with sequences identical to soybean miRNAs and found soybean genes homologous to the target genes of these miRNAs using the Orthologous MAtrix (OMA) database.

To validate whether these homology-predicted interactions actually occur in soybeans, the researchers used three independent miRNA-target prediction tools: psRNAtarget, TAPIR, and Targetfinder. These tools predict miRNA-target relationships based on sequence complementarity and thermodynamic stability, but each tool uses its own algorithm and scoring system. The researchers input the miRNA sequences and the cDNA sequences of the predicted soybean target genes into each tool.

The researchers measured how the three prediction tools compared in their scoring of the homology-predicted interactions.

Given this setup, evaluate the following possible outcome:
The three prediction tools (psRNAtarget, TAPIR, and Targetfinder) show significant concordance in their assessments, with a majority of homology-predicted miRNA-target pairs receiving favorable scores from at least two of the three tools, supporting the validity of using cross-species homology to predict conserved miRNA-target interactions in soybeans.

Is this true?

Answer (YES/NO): NO